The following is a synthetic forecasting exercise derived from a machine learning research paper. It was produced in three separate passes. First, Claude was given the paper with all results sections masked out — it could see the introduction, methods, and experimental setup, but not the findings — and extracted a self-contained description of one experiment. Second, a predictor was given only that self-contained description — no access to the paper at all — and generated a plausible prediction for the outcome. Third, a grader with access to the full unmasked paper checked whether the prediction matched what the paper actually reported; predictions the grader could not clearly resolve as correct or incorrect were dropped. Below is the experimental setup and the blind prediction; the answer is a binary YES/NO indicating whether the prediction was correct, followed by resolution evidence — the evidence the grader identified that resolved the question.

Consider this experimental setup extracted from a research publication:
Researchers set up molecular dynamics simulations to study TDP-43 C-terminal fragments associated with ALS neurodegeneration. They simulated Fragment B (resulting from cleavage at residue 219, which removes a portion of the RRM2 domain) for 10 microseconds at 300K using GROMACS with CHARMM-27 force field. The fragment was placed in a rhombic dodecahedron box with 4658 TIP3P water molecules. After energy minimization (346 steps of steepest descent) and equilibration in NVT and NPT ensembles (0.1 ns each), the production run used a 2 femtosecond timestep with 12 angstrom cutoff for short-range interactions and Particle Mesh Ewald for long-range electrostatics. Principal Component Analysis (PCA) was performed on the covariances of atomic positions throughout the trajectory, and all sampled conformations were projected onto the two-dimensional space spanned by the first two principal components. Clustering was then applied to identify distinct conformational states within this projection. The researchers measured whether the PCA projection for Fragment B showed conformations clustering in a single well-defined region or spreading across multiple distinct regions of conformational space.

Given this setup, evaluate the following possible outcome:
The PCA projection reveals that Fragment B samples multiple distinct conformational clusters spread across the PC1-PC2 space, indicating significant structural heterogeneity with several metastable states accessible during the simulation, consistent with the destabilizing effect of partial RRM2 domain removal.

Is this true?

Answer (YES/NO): YES